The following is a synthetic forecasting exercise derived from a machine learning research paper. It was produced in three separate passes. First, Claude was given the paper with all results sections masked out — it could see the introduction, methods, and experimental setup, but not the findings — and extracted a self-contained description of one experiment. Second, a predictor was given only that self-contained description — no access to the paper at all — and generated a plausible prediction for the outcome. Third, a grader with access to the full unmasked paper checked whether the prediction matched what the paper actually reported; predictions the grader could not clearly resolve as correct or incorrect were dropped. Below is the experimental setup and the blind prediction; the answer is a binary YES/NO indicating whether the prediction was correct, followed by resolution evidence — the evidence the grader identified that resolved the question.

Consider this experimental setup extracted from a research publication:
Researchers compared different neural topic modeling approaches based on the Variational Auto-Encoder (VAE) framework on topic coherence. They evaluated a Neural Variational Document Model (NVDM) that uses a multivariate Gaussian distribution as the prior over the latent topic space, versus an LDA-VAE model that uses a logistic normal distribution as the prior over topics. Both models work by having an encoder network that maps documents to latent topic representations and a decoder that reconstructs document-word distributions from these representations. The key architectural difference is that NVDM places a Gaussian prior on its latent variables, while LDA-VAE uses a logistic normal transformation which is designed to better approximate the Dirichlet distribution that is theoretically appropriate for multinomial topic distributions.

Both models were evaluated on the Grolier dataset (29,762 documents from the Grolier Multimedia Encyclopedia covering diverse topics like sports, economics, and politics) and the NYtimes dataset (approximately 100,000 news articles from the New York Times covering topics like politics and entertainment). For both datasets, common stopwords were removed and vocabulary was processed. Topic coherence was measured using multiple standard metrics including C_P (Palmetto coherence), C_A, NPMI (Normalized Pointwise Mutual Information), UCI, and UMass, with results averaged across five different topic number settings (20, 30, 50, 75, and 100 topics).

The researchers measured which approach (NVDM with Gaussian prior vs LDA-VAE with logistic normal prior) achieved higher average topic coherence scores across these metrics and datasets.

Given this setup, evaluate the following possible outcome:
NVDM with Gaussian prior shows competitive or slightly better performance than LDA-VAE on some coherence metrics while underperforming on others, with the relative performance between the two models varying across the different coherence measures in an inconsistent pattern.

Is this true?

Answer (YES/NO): NO